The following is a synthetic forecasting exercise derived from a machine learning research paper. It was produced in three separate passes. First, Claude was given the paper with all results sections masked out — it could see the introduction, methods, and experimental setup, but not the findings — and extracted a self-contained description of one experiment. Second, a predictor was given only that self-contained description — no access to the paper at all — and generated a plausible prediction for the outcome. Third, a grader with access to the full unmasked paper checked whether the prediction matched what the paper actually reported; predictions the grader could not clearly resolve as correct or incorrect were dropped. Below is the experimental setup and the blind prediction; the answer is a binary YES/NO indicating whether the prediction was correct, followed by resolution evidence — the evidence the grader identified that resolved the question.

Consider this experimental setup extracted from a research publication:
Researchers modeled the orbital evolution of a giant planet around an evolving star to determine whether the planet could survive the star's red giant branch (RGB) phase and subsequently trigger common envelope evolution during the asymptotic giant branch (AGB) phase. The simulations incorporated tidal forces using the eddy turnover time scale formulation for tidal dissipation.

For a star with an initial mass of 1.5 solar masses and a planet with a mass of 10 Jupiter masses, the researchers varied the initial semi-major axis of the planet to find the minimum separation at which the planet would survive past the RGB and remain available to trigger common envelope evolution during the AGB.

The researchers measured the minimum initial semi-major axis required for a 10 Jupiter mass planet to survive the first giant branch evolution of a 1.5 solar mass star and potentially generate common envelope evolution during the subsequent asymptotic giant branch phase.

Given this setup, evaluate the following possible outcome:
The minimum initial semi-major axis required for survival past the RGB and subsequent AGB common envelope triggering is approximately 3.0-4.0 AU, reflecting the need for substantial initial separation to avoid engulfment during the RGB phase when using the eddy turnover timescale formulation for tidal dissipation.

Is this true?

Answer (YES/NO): NO